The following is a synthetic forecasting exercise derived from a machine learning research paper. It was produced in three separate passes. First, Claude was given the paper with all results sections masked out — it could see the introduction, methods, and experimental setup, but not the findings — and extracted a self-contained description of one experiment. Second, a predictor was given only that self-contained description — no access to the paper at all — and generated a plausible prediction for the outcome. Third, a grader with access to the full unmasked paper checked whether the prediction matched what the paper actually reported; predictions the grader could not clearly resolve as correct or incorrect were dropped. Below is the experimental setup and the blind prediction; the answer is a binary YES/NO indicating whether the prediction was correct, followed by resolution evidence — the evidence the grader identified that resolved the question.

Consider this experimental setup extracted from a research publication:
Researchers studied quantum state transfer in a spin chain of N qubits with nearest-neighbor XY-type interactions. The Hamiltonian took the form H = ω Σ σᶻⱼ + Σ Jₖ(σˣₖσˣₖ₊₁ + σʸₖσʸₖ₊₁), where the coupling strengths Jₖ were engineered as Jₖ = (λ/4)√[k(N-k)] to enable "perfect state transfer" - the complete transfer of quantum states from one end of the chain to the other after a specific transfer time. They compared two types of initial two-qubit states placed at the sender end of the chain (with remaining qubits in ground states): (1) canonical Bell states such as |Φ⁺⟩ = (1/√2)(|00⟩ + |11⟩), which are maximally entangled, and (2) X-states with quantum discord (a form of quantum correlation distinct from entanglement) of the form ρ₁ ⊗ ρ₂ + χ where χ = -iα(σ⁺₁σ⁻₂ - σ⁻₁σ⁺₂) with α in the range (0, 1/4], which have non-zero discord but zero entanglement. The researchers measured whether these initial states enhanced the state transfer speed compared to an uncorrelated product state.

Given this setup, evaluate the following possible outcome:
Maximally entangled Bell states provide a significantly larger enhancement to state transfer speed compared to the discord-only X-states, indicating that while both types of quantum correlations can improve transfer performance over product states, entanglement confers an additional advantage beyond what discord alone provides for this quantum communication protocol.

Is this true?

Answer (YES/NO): NO